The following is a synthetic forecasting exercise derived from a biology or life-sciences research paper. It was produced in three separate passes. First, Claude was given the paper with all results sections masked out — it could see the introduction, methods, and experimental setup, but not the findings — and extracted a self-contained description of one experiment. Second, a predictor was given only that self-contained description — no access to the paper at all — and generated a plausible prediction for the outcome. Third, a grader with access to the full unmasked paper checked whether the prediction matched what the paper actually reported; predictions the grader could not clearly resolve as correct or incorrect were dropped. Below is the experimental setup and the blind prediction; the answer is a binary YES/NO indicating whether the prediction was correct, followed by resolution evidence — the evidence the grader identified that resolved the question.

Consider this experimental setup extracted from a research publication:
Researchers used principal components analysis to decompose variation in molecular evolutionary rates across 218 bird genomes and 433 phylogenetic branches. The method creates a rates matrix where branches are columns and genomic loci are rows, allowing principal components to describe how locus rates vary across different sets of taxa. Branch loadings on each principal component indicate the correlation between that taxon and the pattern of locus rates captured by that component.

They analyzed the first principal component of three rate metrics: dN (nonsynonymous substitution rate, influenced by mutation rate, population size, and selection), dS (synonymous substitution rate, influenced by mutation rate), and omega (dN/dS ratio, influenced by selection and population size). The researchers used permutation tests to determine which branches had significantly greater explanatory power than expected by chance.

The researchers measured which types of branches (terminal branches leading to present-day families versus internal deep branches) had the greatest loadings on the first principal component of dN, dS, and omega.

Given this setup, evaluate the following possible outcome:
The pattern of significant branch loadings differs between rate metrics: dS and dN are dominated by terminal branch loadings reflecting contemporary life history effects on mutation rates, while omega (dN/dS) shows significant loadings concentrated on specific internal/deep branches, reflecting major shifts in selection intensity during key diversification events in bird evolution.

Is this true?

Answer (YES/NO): NO